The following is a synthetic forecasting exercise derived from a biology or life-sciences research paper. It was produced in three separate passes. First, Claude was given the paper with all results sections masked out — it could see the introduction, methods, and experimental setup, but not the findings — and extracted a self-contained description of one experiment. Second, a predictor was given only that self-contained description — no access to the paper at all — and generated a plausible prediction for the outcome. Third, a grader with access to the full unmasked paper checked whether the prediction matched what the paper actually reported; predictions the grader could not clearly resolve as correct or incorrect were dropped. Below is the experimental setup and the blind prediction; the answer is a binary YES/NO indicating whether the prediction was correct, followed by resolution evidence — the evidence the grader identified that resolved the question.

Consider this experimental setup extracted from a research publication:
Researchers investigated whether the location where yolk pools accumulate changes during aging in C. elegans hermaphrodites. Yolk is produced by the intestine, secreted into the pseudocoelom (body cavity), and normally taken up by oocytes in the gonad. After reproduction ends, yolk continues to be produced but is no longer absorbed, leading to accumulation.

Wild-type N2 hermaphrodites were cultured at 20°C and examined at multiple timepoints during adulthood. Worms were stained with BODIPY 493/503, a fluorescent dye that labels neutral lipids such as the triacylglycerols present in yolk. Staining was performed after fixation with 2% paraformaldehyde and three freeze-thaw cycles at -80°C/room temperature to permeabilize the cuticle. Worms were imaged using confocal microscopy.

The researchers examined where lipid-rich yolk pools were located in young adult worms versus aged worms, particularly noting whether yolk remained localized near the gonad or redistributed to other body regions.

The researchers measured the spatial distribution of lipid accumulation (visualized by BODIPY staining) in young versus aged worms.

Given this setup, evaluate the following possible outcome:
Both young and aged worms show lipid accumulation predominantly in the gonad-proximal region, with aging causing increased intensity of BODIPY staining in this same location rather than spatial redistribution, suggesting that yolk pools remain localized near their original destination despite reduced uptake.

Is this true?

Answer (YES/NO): NO